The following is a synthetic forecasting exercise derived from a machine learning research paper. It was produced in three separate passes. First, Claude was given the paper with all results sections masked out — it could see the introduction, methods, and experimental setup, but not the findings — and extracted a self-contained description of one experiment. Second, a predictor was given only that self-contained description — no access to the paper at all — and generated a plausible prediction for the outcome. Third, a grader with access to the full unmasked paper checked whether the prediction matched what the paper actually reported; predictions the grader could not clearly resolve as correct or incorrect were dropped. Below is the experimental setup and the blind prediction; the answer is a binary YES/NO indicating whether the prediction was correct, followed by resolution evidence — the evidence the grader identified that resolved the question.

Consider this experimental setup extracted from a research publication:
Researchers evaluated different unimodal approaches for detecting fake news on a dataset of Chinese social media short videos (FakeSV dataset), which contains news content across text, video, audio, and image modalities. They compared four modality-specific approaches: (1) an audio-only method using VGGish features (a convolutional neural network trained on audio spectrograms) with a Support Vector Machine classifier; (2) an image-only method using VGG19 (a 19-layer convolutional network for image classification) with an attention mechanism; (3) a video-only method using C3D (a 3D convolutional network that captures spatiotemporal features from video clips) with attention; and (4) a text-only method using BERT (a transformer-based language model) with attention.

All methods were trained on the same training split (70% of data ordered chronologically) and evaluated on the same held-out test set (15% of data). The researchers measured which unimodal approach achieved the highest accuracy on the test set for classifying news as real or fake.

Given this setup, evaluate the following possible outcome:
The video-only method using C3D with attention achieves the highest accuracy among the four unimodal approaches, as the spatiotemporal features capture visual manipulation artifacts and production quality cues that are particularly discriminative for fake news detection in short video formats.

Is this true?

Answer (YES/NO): NO